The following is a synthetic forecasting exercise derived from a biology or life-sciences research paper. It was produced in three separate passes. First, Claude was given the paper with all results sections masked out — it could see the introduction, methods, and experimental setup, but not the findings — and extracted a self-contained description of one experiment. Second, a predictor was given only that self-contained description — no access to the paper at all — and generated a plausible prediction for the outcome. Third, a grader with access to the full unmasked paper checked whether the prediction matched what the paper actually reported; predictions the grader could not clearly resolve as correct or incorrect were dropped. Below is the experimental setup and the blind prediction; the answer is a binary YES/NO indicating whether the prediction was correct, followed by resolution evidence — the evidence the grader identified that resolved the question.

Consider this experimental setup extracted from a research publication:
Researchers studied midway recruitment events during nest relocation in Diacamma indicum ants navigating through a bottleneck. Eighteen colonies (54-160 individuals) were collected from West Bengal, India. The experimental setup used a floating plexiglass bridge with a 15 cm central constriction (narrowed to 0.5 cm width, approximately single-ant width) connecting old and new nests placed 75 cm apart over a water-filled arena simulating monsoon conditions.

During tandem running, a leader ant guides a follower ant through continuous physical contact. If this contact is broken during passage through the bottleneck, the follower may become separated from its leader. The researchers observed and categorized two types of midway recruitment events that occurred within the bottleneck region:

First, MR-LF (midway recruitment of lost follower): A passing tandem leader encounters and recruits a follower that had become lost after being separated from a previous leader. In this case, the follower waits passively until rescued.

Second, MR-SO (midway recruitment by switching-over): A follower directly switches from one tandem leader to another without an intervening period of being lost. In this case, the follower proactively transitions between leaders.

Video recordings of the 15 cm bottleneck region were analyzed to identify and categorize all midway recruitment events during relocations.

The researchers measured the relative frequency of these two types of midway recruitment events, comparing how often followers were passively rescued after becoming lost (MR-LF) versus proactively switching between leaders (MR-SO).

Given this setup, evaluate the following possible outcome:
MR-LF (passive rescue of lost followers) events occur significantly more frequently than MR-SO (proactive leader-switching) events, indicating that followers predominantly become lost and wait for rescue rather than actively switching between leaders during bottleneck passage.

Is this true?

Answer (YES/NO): YES